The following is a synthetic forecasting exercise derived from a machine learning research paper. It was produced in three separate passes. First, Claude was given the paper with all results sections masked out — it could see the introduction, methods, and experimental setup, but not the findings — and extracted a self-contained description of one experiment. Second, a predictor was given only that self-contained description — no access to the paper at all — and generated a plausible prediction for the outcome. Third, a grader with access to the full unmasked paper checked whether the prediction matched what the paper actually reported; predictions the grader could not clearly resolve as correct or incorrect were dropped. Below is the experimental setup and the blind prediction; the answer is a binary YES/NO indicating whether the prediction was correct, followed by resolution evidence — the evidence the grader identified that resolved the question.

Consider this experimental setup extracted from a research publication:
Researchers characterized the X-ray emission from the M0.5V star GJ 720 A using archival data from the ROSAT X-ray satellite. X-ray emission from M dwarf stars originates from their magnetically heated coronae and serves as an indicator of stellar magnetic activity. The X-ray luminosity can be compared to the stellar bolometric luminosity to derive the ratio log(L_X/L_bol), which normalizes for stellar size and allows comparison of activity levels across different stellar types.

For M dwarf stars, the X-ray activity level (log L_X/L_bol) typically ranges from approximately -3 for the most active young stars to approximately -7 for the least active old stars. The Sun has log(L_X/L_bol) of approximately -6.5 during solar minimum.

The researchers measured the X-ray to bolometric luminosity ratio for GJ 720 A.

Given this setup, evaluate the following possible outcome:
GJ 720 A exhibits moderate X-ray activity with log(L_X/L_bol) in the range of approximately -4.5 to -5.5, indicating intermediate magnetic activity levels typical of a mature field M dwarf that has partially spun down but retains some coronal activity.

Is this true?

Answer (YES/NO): YES